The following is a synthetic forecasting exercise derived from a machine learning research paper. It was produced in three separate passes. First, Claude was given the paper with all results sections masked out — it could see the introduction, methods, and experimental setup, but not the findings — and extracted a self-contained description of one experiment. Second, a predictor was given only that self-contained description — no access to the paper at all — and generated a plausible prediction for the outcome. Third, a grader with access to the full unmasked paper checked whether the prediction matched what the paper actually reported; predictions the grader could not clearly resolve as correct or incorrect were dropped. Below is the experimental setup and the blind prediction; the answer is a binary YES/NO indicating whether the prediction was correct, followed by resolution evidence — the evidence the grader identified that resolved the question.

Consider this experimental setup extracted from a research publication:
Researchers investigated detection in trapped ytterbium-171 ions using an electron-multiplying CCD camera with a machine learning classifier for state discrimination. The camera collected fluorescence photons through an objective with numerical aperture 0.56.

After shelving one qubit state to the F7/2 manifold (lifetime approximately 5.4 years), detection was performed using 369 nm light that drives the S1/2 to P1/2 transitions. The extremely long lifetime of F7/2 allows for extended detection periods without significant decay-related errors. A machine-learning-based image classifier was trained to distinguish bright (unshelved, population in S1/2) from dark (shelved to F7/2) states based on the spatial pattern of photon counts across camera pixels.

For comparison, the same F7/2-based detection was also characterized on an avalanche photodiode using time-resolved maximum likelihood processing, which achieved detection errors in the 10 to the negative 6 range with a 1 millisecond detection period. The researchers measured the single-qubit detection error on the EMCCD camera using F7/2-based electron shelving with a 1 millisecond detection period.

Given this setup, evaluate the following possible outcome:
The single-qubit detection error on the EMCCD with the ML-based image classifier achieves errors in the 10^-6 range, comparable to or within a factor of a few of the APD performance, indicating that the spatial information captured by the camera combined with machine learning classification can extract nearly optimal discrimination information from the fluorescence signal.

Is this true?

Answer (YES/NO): NO